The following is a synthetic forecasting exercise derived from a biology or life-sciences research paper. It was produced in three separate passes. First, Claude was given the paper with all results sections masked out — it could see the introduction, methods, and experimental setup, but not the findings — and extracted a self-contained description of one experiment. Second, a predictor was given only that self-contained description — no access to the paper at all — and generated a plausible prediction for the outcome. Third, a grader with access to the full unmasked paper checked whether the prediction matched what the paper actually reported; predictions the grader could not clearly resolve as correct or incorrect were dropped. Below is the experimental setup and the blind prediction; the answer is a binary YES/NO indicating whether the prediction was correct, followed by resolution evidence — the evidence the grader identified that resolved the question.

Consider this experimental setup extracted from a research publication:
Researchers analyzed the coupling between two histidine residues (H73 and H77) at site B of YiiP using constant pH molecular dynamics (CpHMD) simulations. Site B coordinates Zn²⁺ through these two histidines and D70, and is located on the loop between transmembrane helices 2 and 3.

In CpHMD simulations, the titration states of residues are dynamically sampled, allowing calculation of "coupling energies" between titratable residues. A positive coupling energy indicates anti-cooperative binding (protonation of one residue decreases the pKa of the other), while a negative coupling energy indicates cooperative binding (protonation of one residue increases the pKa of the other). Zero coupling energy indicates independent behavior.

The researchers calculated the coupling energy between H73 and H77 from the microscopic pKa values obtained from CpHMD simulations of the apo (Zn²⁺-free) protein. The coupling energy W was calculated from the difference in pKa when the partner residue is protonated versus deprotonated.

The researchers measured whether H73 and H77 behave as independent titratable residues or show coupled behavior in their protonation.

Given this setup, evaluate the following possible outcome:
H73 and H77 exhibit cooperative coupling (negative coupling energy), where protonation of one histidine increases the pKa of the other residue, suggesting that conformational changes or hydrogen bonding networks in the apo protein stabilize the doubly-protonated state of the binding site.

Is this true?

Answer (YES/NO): NO